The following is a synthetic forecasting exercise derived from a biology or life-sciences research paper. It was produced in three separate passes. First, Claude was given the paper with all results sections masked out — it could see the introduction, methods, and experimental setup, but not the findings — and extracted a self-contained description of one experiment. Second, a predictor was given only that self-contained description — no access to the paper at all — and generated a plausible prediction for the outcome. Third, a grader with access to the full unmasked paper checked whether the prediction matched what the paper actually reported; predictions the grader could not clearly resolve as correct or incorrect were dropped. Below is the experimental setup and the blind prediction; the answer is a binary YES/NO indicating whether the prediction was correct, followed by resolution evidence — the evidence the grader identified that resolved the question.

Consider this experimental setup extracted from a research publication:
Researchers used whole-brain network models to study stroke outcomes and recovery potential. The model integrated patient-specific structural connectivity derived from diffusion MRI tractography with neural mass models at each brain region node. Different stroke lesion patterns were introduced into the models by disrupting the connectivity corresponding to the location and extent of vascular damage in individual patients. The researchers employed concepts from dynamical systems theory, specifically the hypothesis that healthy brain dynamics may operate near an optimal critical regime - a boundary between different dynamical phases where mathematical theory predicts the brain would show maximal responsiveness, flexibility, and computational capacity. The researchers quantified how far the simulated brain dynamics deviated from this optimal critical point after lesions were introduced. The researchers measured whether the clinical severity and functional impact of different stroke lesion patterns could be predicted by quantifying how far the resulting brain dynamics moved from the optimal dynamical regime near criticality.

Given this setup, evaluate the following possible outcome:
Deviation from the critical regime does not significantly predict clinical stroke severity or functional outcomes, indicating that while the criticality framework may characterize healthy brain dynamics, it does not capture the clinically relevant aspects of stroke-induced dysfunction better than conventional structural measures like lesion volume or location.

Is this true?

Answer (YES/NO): NO